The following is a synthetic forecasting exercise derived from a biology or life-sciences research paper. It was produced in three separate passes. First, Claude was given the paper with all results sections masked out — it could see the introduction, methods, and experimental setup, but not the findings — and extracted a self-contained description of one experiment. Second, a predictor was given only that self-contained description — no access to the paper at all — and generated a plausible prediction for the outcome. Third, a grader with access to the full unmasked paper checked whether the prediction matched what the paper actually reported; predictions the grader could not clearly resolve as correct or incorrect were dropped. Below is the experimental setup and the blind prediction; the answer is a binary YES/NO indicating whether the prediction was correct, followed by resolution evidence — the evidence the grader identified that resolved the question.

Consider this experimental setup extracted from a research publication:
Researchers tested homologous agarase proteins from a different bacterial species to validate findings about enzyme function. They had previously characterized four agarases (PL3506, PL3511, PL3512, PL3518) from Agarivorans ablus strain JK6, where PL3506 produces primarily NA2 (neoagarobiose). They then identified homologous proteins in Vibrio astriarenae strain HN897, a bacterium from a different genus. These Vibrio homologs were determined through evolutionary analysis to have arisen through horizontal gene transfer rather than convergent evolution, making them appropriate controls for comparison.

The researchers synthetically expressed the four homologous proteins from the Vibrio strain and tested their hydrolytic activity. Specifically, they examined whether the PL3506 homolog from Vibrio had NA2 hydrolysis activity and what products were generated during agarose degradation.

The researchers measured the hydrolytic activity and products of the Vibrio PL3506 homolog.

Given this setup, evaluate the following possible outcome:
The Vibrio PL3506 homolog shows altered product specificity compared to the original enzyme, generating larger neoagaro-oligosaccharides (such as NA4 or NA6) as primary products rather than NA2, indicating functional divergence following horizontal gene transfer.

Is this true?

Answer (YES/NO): NO